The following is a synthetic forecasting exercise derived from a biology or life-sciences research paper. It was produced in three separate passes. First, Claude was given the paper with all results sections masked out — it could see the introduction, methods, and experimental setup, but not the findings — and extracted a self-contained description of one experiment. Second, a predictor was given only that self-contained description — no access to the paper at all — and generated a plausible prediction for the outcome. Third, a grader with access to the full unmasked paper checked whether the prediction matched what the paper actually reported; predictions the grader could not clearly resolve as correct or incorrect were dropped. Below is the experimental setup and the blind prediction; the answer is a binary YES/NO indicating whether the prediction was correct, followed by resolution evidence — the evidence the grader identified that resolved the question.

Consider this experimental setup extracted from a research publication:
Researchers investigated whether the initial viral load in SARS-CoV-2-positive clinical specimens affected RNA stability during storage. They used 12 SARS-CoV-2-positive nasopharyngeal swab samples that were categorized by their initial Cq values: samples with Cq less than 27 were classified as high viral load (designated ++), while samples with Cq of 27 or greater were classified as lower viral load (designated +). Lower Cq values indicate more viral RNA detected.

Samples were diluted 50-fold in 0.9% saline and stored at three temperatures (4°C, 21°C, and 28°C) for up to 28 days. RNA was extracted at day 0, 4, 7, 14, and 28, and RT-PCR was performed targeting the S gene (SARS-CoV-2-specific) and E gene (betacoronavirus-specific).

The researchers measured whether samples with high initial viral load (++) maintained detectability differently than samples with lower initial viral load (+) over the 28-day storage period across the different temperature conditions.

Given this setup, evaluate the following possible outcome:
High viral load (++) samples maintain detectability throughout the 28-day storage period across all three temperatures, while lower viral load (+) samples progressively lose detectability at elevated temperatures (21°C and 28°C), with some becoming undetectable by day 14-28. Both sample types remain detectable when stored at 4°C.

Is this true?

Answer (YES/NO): NO